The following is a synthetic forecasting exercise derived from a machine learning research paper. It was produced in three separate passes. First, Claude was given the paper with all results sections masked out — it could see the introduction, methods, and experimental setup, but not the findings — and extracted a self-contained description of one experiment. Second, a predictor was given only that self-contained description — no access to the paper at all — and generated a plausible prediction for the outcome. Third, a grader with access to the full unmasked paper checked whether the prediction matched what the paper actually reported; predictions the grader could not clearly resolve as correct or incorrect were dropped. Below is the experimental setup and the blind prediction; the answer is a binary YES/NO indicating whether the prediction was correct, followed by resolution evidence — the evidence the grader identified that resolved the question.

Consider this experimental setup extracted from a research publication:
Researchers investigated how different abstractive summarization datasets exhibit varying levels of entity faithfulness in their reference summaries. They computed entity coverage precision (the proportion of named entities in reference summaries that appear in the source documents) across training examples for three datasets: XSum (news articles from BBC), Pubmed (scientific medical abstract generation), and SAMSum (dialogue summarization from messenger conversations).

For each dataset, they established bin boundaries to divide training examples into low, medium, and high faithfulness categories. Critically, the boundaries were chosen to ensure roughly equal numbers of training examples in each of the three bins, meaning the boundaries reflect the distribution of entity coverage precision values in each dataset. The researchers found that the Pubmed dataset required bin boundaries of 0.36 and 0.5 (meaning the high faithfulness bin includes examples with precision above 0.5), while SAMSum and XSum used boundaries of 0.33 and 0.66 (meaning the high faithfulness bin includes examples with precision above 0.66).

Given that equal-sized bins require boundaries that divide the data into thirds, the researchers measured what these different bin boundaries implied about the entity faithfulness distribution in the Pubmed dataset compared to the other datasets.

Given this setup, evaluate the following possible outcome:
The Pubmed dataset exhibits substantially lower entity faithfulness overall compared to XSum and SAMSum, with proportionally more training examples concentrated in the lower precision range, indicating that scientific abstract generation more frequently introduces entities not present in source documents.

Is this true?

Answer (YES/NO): NO